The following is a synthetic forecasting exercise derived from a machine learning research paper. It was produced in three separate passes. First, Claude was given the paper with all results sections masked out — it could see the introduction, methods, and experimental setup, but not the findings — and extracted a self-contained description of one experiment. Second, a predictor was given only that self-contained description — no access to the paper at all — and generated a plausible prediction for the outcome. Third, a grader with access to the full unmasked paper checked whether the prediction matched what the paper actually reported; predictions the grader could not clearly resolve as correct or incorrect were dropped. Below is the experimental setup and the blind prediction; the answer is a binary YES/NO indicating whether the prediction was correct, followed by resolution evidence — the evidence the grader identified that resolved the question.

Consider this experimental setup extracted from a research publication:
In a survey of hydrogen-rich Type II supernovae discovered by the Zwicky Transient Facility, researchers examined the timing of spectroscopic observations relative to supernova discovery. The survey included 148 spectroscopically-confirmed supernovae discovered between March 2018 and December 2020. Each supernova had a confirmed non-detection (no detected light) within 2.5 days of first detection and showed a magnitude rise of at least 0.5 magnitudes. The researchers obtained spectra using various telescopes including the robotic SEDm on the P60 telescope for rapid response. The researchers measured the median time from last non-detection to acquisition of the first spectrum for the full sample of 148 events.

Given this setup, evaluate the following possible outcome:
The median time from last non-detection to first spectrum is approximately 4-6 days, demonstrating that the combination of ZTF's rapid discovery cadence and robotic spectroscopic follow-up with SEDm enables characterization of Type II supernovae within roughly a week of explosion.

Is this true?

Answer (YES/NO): YES